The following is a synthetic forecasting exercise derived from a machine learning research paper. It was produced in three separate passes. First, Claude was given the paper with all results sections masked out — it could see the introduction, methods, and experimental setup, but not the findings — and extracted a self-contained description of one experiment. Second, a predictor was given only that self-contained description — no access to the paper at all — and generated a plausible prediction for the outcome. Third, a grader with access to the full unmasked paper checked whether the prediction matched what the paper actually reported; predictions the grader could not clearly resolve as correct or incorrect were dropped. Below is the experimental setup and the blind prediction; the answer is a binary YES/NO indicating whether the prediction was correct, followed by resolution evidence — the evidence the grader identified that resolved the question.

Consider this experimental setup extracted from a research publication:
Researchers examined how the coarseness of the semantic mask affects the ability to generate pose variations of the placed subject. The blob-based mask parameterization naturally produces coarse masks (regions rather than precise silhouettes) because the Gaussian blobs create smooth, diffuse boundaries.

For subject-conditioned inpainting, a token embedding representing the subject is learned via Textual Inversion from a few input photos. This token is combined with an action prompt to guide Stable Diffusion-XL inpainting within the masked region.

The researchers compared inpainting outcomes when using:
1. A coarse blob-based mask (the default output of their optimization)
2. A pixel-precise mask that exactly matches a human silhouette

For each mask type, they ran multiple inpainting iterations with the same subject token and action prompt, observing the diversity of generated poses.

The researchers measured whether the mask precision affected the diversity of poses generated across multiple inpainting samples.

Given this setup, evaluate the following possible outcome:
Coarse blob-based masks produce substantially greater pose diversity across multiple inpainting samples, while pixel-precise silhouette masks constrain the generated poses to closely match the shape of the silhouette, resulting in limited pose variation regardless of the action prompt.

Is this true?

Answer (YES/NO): NO